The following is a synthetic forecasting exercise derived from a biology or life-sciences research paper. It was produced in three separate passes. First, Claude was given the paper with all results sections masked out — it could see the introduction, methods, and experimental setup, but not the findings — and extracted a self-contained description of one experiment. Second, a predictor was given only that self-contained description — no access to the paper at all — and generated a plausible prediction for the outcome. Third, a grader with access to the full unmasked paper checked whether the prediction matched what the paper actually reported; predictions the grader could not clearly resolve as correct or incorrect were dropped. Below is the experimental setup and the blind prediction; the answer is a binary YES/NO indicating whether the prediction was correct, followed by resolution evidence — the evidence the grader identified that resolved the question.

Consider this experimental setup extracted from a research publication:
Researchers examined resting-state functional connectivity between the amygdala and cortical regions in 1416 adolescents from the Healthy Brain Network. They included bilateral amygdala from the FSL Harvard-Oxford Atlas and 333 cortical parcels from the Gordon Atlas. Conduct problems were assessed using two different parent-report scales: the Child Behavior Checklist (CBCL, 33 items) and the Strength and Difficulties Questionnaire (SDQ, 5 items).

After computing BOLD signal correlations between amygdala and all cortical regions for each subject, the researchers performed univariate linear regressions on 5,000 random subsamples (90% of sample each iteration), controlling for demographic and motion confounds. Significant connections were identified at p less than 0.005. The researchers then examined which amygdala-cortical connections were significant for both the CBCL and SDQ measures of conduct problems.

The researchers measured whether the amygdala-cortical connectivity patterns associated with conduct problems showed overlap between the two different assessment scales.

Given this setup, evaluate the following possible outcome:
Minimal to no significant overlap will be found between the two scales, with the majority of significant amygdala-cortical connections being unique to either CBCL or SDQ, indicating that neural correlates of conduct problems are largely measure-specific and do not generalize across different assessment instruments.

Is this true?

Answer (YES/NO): YES